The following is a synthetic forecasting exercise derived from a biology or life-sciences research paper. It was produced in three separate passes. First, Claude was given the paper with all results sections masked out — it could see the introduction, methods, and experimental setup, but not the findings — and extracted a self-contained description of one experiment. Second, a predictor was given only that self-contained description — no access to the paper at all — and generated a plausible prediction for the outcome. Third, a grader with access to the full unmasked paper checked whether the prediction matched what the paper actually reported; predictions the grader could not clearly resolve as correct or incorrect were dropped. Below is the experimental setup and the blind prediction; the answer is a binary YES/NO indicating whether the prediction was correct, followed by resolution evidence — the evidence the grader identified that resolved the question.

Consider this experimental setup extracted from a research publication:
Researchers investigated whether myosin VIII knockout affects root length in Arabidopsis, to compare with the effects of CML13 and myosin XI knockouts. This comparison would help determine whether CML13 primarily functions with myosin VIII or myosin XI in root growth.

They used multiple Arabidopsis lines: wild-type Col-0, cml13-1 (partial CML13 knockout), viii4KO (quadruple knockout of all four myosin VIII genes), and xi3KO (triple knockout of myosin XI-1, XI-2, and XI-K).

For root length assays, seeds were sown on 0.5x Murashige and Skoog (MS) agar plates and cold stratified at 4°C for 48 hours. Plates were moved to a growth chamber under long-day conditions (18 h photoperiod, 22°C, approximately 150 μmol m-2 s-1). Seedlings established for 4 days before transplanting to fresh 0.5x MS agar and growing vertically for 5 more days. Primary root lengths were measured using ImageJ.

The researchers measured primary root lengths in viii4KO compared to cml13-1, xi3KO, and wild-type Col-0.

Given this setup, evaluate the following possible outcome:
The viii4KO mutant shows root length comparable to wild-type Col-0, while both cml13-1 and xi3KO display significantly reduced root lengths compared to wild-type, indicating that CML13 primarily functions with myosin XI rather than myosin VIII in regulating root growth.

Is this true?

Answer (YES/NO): YES